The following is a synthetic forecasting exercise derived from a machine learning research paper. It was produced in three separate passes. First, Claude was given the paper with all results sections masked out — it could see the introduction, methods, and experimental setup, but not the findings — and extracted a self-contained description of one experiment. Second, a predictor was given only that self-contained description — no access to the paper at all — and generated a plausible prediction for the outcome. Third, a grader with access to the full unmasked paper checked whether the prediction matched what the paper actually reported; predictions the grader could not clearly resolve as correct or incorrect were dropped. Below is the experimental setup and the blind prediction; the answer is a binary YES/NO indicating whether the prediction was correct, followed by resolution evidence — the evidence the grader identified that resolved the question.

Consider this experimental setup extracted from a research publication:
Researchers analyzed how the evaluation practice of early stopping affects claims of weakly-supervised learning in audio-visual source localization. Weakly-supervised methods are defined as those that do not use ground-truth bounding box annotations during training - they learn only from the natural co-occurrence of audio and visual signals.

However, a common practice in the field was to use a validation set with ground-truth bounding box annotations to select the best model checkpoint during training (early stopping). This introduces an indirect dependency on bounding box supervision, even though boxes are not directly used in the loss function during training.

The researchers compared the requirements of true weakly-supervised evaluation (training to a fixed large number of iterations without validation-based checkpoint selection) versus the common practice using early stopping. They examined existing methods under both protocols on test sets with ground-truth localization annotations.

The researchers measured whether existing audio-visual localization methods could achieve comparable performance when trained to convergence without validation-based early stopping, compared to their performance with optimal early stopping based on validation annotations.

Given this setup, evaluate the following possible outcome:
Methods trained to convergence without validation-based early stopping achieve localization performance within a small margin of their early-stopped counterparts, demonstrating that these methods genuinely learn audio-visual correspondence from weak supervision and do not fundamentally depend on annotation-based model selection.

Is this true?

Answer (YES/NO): NO